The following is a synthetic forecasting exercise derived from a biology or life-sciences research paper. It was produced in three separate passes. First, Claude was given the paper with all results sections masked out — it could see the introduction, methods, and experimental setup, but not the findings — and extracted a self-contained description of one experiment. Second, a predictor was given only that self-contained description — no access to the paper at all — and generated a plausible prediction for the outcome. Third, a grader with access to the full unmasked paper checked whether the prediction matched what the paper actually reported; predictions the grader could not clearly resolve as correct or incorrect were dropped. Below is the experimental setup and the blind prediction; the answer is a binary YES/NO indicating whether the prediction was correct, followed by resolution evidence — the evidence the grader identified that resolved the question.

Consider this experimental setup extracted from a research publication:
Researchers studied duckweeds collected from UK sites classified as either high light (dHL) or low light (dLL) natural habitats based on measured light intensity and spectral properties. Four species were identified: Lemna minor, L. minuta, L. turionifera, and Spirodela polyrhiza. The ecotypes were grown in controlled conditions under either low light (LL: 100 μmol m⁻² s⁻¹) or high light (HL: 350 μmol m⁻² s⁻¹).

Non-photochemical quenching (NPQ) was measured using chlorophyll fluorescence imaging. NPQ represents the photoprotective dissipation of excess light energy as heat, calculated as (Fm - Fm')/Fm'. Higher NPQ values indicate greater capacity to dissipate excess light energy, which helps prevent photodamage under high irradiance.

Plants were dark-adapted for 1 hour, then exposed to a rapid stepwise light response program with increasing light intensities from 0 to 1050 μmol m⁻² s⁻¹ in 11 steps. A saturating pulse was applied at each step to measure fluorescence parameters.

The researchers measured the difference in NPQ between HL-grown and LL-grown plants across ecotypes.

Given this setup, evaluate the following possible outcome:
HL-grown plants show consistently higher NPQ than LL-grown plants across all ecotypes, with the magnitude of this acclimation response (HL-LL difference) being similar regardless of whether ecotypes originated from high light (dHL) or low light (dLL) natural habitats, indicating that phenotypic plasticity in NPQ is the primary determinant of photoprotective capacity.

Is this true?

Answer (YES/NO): NO